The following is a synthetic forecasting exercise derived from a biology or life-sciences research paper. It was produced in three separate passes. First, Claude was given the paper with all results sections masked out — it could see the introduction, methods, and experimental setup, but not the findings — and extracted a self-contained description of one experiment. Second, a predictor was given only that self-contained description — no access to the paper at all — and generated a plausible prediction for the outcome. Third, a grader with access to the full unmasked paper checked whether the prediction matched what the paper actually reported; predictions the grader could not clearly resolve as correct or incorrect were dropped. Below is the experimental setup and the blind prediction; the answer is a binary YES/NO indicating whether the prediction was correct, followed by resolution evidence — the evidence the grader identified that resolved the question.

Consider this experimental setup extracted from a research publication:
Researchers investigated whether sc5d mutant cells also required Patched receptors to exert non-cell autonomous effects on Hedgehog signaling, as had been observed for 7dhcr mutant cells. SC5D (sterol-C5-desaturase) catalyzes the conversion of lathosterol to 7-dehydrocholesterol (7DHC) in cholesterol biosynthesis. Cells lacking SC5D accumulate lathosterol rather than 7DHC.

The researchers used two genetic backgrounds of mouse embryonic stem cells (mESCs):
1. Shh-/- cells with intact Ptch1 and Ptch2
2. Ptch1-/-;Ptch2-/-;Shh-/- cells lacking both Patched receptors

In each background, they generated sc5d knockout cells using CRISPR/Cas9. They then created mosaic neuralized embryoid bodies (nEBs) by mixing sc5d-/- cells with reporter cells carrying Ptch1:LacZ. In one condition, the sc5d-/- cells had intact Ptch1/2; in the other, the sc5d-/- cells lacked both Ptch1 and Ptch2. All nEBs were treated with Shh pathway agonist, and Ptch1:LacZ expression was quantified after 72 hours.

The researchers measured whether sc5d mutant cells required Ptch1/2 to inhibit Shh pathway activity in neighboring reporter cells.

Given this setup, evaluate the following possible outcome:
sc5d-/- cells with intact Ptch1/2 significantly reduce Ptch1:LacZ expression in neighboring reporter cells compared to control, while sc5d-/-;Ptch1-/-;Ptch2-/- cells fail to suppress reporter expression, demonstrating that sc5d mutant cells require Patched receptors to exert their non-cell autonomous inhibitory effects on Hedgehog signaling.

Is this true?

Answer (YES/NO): YES